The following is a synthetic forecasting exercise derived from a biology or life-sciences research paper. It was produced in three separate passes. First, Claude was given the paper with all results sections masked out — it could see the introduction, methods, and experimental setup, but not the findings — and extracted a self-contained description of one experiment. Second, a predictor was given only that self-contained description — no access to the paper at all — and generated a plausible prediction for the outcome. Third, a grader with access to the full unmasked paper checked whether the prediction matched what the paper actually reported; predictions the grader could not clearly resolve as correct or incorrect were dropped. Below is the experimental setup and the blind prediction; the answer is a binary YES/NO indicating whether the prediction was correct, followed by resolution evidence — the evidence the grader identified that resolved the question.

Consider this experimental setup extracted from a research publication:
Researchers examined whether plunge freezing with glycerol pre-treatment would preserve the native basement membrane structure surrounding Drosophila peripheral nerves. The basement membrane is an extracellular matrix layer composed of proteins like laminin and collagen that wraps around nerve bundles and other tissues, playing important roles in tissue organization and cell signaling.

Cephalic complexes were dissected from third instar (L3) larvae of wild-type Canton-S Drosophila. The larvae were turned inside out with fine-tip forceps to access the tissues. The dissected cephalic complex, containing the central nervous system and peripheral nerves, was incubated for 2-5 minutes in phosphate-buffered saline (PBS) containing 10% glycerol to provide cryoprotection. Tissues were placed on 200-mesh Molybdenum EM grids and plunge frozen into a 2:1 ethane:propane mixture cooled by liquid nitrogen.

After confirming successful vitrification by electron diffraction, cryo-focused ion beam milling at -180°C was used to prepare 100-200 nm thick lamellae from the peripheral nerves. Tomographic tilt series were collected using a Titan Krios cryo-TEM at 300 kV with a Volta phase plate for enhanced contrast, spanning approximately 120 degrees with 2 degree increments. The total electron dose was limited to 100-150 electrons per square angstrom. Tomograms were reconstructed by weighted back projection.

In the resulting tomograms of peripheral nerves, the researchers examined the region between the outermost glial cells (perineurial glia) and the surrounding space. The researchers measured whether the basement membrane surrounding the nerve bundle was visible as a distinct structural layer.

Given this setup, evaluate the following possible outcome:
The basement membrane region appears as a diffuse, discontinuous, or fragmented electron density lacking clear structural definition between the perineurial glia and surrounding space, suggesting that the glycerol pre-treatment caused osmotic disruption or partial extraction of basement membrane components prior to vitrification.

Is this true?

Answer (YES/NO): NO